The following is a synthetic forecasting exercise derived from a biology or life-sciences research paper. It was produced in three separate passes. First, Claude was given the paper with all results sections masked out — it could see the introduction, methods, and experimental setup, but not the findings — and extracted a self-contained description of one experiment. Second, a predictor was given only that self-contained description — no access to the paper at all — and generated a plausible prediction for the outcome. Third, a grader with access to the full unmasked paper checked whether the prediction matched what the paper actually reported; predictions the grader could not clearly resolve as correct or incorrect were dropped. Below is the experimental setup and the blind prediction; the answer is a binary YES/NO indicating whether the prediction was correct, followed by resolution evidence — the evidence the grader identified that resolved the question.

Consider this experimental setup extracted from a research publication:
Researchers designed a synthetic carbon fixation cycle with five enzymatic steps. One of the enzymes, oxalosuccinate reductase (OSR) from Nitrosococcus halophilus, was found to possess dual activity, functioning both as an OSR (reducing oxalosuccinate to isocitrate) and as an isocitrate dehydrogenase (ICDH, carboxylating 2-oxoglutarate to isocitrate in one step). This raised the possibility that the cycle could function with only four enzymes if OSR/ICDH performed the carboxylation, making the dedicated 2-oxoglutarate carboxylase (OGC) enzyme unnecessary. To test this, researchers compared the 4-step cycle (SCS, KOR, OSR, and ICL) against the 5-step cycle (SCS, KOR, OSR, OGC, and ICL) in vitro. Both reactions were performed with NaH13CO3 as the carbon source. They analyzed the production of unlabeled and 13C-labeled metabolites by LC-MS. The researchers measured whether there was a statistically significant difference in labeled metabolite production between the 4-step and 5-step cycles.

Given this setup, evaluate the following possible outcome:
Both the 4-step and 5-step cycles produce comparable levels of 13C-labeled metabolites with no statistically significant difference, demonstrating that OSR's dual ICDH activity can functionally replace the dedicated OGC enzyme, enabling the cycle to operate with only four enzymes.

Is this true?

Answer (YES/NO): YES